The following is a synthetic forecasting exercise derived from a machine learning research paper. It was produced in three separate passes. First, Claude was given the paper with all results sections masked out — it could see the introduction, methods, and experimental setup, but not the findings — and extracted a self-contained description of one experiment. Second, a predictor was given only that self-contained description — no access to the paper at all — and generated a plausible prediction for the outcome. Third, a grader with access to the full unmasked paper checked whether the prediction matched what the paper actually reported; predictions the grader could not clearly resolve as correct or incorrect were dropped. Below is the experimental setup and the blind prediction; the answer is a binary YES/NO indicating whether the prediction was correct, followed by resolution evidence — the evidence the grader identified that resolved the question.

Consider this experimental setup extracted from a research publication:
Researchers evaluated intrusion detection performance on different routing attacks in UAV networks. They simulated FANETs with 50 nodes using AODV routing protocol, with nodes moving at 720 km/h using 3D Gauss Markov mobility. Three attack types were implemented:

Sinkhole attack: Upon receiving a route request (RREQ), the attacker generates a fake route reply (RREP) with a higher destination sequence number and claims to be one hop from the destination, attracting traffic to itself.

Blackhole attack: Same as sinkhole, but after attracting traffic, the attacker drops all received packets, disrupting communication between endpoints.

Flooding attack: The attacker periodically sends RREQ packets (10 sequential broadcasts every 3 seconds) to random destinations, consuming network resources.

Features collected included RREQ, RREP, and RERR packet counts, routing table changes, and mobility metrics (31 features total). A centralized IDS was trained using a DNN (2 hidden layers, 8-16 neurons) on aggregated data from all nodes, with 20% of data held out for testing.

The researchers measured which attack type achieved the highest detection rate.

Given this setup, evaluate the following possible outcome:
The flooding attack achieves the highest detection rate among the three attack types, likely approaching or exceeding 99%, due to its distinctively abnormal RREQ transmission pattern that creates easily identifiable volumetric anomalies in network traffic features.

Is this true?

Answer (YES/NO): YES